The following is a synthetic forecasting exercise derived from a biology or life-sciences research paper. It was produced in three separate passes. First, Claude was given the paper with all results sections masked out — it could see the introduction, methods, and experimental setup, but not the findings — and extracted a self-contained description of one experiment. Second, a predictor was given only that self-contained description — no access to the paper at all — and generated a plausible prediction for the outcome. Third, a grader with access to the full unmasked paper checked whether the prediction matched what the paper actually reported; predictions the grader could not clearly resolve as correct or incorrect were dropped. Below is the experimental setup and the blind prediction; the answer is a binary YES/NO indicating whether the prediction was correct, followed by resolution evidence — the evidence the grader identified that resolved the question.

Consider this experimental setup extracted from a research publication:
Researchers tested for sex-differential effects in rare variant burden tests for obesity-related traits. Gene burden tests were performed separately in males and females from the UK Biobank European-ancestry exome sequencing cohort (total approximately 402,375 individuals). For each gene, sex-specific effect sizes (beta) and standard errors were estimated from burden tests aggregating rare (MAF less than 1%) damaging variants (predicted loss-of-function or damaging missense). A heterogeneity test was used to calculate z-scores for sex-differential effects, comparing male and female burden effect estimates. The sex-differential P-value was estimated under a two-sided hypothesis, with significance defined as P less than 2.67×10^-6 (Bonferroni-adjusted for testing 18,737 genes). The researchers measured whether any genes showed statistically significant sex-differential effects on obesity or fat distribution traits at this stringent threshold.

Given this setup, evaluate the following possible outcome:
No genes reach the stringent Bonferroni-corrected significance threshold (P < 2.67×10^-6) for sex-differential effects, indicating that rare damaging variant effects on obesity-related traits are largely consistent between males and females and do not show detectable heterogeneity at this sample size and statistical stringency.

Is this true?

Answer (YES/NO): NO